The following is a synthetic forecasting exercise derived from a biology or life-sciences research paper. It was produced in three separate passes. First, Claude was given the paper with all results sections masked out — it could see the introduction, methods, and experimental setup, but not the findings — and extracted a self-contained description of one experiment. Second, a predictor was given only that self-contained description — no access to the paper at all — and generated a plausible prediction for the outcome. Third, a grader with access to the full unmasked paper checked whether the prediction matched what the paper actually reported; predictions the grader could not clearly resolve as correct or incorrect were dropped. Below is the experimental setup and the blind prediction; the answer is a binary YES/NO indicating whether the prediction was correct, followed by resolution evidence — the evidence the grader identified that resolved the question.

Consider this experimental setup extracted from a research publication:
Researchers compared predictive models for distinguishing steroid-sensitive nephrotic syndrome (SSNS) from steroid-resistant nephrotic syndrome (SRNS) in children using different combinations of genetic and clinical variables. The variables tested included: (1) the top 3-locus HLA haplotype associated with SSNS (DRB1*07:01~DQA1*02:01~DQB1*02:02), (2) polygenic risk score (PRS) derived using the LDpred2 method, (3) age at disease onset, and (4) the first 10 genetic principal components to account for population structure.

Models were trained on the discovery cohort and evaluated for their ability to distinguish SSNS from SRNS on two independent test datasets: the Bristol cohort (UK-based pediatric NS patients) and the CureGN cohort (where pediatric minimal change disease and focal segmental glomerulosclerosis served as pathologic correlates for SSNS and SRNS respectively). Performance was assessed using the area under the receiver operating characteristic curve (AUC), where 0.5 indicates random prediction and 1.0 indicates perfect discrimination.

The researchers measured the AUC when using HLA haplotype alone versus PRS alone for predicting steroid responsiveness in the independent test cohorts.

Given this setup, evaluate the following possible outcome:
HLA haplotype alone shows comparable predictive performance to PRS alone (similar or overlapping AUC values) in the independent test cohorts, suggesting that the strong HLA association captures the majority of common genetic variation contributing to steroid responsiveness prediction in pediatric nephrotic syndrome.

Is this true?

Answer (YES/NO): NO